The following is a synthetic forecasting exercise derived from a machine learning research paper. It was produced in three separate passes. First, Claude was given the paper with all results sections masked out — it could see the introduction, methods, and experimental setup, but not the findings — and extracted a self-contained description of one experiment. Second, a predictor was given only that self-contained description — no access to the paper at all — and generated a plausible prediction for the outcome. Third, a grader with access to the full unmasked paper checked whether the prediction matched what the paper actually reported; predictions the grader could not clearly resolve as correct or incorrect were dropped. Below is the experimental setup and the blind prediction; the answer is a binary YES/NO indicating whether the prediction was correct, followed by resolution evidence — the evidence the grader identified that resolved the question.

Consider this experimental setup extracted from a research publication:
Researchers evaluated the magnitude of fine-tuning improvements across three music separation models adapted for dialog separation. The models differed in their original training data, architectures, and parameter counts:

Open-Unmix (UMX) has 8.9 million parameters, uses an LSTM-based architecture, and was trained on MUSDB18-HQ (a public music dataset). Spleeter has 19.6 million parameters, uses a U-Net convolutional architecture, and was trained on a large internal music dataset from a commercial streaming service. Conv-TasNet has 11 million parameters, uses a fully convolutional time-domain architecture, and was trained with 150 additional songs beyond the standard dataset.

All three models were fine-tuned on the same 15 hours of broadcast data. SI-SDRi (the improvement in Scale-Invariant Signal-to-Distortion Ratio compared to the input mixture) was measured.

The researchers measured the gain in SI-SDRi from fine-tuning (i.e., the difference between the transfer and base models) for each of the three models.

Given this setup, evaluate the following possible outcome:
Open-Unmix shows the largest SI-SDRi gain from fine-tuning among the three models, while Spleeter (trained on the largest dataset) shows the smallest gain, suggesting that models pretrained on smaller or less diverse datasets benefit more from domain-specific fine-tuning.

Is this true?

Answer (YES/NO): NO